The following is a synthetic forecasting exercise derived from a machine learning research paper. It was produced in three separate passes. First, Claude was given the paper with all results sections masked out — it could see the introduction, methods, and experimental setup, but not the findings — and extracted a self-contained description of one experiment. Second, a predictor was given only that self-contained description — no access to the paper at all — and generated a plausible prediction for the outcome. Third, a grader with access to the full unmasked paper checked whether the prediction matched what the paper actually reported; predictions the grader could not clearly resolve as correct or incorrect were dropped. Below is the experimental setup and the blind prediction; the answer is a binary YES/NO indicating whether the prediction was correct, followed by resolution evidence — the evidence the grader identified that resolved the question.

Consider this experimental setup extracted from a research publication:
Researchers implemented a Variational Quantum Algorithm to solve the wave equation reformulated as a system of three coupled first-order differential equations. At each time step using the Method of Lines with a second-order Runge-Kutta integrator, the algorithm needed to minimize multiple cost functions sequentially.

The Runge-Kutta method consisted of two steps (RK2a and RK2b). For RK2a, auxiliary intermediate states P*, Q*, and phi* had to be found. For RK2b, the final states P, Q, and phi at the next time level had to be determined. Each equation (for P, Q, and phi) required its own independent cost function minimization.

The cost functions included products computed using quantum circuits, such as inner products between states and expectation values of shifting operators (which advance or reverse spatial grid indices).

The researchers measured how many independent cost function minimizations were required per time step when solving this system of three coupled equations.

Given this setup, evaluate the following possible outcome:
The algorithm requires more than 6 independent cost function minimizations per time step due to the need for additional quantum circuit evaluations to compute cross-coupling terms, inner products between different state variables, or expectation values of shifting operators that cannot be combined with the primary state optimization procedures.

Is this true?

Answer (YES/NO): NO